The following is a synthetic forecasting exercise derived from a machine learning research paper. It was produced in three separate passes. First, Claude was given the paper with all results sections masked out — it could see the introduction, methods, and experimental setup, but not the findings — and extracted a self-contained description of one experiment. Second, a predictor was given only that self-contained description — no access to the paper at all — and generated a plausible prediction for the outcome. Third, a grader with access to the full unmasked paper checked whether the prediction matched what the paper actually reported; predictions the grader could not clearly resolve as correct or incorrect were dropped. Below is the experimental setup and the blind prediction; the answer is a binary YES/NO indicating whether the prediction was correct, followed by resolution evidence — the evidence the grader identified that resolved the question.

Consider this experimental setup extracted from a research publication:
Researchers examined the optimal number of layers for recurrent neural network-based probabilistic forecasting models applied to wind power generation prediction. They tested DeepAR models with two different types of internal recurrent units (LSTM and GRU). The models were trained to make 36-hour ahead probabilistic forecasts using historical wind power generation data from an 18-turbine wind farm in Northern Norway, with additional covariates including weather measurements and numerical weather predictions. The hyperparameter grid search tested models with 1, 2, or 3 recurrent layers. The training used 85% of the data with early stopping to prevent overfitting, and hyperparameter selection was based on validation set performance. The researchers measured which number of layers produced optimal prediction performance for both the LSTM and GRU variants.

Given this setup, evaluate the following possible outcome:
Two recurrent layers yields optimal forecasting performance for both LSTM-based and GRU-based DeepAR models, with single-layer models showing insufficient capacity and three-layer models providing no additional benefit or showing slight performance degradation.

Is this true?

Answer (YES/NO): NO